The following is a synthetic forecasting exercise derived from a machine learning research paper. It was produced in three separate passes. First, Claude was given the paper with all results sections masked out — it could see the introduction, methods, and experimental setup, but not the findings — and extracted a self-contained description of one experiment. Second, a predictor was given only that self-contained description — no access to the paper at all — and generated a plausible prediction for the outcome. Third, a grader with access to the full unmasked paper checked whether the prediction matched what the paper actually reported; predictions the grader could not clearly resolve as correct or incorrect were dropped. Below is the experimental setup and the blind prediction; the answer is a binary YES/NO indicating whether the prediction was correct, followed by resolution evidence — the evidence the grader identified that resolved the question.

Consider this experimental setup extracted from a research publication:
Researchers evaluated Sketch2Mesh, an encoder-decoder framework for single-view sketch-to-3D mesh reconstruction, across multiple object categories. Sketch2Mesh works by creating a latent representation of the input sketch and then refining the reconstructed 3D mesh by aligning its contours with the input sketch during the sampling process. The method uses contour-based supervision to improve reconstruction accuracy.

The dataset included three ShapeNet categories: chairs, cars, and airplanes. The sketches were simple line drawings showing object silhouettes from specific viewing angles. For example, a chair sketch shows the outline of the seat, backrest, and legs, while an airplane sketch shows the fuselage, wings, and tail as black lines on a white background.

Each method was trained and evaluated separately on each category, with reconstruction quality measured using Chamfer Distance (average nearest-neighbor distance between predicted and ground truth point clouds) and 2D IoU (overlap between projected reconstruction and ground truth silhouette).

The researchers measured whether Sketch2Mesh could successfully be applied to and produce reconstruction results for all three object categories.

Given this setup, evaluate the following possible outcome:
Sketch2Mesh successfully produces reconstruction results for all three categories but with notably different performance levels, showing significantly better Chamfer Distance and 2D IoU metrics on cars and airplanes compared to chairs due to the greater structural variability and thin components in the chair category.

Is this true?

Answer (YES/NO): NO